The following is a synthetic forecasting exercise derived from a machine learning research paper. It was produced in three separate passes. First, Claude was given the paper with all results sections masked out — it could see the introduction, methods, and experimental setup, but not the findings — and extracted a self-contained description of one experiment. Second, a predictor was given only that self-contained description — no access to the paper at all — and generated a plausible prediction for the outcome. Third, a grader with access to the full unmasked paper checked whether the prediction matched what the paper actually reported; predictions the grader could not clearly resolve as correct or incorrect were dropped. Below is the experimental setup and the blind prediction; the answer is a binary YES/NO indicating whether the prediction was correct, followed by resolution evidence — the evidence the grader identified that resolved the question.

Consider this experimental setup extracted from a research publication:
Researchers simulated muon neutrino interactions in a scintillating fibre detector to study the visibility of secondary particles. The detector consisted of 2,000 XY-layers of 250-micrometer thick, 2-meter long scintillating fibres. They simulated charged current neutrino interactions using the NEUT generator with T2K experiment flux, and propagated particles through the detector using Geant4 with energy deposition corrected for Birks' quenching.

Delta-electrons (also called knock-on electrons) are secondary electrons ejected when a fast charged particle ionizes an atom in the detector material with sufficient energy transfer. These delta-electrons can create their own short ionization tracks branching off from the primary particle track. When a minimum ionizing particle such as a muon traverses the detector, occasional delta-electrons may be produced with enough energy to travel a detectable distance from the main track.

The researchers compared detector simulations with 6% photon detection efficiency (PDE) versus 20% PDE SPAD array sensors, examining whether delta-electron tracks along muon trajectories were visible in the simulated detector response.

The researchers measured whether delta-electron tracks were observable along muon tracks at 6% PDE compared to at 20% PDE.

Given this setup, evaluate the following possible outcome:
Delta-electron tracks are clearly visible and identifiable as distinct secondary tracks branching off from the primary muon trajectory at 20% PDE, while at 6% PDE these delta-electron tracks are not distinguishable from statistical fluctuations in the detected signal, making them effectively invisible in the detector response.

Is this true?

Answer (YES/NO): YES